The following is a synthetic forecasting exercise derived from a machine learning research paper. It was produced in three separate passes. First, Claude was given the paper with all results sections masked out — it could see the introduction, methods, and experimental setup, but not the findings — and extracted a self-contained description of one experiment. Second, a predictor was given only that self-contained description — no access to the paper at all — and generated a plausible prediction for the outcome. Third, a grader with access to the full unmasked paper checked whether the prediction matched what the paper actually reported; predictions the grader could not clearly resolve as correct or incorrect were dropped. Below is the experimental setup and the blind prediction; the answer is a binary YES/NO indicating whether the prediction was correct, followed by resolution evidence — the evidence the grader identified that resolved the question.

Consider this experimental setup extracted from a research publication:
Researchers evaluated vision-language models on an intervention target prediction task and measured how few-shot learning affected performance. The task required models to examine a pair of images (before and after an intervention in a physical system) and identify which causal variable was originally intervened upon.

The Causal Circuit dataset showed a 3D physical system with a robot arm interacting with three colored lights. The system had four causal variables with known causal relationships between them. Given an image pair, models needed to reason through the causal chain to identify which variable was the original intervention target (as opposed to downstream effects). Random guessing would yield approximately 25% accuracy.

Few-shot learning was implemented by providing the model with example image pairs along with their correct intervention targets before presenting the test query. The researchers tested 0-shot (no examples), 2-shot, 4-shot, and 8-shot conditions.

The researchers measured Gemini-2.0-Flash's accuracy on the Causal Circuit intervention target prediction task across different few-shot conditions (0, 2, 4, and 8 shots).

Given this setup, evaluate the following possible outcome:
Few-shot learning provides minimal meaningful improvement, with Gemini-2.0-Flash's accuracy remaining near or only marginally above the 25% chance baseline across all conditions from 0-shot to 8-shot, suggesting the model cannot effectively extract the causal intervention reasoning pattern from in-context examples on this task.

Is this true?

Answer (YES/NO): NO